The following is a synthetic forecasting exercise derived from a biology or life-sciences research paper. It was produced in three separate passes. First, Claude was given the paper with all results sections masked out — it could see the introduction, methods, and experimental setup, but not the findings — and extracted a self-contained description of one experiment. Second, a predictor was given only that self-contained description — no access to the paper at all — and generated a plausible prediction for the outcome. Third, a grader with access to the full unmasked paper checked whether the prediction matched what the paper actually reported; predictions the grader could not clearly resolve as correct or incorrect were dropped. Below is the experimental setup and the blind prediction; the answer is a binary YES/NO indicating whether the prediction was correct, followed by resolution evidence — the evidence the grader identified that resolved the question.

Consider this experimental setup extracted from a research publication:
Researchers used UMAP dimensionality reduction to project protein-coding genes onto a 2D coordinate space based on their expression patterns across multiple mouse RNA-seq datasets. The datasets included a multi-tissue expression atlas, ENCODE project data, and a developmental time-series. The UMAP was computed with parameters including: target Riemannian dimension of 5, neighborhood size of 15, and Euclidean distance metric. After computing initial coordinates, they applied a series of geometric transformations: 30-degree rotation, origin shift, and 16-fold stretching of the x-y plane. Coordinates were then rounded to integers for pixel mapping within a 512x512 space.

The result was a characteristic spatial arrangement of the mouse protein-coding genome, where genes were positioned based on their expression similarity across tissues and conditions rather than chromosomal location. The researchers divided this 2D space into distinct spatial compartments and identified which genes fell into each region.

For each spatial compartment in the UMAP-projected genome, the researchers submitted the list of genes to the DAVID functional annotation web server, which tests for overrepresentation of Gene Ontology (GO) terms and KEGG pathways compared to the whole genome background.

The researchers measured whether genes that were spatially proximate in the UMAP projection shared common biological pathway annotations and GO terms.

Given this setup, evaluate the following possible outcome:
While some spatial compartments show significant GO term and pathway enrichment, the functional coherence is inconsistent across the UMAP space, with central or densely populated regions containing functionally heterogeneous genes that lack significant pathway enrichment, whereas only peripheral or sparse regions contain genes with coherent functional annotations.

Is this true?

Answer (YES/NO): NO